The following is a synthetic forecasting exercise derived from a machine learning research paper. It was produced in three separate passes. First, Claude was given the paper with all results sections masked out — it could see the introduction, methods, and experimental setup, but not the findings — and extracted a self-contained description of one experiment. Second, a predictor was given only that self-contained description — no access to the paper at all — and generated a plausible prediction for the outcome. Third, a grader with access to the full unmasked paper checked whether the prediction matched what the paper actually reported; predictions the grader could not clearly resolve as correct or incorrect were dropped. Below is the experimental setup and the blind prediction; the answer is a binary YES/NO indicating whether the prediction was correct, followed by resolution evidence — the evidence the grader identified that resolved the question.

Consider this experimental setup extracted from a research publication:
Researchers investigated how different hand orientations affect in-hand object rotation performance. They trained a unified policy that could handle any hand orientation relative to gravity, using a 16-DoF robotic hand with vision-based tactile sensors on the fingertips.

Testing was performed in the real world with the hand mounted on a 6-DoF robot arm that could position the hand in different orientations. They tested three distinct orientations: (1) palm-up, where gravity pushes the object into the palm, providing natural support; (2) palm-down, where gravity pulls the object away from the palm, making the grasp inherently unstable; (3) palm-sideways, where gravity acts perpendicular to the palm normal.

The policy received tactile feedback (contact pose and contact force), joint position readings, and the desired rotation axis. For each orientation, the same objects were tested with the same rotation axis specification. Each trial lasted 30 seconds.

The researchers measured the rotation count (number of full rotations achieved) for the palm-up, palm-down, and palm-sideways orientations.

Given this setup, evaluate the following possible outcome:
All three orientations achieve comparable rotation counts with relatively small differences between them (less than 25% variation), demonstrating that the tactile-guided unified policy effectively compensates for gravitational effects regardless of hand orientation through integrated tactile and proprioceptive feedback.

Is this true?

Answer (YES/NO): NO